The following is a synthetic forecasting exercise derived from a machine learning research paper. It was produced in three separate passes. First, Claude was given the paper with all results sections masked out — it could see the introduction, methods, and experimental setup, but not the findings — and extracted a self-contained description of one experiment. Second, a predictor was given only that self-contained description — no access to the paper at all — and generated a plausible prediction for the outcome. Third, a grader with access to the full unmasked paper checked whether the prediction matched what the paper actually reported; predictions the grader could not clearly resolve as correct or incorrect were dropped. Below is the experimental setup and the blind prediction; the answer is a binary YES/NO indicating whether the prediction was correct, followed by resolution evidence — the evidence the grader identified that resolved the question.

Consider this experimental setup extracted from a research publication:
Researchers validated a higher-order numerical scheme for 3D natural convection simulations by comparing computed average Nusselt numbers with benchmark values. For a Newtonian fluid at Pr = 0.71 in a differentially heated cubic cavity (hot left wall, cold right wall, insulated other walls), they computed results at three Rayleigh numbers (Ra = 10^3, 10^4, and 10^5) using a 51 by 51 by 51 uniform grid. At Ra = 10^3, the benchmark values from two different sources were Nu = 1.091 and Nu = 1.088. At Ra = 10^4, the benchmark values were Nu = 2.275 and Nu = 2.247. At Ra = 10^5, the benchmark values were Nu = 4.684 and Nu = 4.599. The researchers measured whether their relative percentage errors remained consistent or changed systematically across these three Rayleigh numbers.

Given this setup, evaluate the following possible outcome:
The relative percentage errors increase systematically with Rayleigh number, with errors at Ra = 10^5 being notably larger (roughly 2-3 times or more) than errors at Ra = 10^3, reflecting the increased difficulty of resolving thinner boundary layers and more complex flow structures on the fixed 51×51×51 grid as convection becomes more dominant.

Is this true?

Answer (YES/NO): NO